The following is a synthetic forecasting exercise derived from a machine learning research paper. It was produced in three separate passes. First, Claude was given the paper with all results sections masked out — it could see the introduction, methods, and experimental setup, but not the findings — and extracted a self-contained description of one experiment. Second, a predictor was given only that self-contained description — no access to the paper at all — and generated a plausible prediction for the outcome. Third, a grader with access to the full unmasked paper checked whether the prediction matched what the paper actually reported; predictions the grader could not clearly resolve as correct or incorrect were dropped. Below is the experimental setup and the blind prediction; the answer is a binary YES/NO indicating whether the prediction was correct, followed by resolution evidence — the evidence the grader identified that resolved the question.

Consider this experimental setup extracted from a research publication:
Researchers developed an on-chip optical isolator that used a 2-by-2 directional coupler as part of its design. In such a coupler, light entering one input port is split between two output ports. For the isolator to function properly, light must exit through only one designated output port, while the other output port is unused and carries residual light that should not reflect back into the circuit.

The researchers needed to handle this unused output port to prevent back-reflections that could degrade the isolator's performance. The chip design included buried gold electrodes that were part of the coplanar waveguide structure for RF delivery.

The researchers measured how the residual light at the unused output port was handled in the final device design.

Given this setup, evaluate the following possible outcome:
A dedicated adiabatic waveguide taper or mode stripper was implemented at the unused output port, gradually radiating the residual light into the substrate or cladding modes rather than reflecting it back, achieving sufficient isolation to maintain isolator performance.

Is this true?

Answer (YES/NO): NO